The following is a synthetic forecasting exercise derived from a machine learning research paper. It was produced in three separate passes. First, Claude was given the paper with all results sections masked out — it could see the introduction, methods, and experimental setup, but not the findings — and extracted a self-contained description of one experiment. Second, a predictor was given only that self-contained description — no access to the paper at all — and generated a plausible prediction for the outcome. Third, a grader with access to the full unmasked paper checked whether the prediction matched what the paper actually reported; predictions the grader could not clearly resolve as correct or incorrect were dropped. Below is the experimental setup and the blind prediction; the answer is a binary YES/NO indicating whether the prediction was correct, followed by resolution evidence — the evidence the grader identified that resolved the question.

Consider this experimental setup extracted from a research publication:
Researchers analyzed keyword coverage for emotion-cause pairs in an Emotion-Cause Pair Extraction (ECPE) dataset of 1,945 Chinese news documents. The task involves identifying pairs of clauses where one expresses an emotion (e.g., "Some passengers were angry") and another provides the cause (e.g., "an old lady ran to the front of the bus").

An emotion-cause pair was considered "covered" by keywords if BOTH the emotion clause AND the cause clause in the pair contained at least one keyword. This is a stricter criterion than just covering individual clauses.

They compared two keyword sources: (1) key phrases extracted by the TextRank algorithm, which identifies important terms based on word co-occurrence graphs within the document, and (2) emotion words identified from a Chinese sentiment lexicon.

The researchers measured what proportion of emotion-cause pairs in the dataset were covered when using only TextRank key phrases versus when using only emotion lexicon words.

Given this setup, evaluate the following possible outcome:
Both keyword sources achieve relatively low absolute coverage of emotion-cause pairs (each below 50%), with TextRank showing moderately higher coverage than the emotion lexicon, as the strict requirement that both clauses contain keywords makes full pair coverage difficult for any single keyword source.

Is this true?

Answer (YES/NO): NO